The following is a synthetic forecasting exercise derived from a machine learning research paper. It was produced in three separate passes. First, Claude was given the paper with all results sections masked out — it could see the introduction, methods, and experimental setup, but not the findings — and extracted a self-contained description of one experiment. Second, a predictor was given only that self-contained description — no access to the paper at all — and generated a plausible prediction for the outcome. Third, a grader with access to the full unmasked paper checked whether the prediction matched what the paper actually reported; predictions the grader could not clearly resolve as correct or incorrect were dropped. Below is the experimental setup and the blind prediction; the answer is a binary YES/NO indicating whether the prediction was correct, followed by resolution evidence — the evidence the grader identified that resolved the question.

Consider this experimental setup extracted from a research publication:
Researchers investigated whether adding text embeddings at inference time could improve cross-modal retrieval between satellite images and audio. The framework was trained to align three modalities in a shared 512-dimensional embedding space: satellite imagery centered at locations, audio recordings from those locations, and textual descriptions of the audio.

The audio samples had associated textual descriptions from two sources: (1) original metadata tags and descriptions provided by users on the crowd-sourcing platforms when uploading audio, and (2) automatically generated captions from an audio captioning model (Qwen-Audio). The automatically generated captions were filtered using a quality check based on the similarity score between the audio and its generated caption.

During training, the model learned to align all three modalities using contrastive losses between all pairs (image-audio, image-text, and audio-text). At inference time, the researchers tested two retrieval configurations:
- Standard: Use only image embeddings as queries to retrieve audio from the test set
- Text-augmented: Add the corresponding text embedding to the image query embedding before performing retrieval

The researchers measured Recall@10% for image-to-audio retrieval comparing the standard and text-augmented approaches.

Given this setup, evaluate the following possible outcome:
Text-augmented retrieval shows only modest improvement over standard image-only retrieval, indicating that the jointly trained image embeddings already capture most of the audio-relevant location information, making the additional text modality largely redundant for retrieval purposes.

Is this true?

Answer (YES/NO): NO